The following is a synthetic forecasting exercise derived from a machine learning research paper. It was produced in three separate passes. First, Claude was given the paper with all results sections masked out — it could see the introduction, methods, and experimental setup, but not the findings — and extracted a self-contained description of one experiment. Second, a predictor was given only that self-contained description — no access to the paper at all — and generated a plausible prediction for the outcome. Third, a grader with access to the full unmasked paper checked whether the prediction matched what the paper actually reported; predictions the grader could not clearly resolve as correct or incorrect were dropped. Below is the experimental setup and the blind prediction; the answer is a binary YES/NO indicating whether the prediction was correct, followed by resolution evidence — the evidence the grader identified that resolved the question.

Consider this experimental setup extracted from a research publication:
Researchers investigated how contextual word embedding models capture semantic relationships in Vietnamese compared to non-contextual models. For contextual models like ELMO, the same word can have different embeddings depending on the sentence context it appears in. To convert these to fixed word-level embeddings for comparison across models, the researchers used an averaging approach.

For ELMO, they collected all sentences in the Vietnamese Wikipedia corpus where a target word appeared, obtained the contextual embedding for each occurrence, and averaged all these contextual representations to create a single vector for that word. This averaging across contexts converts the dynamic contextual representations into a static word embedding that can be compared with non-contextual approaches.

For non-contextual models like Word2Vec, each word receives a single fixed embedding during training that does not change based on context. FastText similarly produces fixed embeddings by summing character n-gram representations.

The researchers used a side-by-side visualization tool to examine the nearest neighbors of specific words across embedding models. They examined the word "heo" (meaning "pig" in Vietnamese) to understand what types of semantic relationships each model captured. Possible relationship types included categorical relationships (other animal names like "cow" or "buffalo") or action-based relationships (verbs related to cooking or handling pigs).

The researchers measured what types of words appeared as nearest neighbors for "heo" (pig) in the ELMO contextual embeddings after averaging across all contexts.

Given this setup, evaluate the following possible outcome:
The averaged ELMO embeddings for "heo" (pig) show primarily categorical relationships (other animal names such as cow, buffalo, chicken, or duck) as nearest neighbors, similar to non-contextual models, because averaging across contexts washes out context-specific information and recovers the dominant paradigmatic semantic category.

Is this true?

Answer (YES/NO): YES